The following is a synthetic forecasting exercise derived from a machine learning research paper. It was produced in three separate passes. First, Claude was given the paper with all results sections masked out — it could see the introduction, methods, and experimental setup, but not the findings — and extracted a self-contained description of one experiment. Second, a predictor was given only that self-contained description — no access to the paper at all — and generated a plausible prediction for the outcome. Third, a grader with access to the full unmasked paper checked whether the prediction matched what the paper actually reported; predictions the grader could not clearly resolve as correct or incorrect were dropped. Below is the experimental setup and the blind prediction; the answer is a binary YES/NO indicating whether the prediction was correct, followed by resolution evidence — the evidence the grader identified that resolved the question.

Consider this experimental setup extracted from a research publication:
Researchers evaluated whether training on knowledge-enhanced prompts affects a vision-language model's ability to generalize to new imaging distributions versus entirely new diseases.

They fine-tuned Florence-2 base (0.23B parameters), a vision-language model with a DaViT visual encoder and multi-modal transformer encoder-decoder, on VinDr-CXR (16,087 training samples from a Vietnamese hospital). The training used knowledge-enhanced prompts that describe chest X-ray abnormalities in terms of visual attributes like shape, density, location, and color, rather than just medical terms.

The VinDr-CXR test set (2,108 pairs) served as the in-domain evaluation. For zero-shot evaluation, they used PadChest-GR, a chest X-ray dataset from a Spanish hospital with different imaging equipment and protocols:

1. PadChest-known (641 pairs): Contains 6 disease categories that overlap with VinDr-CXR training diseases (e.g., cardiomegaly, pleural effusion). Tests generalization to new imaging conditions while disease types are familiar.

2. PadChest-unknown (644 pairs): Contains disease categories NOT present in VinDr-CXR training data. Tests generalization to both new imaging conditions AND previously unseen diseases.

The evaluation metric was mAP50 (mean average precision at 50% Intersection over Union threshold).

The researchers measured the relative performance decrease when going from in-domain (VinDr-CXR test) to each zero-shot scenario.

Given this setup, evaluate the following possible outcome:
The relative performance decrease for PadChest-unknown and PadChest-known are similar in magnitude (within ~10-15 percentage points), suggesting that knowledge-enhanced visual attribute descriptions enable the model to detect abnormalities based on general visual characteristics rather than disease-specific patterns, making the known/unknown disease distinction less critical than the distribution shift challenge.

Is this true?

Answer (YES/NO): NO